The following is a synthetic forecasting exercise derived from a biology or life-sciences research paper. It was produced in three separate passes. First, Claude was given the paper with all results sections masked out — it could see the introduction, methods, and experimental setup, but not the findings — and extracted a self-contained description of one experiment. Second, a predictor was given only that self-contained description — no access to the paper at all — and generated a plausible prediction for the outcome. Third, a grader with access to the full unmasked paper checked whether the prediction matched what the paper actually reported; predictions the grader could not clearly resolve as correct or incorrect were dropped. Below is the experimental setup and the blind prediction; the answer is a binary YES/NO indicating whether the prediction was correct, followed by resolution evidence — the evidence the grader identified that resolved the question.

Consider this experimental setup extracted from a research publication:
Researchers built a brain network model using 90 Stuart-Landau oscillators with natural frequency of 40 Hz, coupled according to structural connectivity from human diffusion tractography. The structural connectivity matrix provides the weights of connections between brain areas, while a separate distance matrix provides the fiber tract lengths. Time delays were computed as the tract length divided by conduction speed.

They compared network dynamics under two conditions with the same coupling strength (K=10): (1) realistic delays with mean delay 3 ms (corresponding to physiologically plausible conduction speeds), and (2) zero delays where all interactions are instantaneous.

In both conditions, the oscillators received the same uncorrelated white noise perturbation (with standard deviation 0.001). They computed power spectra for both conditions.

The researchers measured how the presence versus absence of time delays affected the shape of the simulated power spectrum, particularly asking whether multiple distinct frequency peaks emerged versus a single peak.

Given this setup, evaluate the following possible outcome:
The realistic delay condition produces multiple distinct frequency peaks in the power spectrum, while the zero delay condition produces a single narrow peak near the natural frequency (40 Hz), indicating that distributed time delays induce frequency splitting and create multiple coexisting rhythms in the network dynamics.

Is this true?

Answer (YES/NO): NO